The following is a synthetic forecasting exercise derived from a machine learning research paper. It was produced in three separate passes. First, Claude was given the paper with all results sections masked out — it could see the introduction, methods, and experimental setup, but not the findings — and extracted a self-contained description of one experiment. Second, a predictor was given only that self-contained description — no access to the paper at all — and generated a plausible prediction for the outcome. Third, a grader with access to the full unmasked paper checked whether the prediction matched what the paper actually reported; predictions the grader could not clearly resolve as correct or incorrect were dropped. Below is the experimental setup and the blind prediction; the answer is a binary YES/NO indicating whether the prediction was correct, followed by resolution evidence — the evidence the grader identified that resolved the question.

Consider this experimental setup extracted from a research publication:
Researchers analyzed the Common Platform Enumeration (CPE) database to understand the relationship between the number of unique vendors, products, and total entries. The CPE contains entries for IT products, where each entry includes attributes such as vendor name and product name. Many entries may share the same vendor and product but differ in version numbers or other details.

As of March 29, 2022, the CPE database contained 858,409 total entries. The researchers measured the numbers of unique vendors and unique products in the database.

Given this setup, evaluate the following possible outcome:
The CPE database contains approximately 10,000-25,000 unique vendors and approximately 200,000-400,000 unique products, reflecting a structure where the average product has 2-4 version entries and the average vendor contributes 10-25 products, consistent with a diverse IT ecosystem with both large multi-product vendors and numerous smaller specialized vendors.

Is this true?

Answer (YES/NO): NO